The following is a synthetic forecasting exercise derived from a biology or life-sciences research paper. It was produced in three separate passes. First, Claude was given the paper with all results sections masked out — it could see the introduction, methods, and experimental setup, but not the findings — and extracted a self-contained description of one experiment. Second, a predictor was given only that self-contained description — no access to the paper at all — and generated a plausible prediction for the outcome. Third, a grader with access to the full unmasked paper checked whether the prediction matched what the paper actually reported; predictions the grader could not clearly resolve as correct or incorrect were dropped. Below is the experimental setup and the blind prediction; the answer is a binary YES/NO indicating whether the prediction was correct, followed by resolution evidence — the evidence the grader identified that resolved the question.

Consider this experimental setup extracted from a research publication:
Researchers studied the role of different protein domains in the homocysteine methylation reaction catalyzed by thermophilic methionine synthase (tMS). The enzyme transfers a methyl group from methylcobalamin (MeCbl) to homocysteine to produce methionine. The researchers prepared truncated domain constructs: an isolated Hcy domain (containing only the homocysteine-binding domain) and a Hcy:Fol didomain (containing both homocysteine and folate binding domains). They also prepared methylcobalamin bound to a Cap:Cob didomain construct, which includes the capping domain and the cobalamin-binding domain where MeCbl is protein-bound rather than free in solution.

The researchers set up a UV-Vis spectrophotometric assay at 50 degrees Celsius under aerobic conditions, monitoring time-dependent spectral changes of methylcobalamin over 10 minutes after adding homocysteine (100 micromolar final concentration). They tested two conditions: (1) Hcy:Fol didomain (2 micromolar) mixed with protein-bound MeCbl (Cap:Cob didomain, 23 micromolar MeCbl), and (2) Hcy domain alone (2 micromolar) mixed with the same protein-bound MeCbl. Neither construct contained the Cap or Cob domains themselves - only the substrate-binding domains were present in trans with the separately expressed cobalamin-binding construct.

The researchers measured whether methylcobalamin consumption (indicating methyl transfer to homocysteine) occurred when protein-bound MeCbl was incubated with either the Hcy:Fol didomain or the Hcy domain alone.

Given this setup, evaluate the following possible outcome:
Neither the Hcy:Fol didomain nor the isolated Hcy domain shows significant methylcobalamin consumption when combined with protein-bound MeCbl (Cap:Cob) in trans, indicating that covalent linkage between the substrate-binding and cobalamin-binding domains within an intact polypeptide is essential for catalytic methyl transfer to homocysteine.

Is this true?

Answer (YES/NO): NO